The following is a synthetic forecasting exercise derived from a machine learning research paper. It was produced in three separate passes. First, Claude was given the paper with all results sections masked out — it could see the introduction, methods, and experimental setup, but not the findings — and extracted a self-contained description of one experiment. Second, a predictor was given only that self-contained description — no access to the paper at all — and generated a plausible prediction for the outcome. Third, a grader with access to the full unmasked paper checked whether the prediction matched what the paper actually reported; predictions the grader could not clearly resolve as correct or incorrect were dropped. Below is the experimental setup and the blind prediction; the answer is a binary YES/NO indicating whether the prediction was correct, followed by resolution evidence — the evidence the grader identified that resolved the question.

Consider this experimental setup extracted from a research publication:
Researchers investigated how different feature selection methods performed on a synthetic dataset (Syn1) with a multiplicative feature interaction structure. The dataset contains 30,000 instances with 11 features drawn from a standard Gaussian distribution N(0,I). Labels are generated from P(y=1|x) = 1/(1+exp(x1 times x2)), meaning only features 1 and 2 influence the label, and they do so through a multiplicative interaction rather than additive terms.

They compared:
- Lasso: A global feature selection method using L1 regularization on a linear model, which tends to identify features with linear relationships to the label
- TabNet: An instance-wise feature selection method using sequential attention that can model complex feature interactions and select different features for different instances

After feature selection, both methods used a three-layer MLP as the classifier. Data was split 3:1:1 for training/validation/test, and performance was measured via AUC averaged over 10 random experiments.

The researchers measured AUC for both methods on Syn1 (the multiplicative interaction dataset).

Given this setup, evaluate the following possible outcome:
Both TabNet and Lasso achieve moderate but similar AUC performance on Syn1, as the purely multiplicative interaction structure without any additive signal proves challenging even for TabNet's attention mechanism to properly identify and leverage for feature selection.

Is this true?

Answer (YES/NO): YES